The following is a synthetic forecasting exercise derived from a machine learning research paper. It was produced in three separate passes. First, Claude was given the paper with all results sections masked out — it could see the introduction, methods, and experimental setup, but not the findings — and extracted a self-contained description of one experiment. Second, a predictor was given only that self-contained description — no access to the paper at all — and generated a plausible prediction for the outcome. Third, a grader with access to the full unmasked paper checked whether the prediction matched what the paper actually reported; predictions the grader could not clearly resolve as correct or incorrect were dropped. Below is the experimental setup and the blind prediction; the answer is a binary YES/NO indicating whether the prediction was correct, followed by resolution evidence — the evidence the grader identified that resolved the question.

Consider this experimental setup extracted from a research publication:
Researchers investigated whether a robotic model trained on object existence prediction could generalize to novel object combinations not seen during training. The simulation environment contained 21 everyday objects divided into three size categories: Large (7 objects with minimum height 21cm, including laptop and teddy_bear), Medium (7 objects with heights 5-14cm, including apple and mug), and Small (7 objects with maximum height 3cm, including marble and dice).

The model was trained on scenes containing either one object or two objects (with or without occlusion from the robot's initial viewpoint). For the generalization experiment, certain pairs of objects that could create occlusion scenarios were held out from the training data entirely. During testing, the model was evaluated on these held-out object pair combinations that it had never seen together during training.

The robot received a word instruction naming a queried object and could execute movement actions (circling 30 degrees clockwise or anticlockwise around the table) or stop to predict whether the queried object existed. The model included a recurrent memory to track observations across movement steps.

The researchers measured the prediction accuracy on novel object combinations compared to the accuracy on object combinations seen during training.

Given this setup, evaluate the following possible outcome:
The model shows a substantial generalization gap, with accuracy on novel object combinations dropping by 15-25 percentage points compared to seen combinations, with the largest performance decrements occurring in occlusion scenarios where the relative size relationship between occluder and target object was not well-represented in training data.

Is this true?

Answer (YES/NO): NO